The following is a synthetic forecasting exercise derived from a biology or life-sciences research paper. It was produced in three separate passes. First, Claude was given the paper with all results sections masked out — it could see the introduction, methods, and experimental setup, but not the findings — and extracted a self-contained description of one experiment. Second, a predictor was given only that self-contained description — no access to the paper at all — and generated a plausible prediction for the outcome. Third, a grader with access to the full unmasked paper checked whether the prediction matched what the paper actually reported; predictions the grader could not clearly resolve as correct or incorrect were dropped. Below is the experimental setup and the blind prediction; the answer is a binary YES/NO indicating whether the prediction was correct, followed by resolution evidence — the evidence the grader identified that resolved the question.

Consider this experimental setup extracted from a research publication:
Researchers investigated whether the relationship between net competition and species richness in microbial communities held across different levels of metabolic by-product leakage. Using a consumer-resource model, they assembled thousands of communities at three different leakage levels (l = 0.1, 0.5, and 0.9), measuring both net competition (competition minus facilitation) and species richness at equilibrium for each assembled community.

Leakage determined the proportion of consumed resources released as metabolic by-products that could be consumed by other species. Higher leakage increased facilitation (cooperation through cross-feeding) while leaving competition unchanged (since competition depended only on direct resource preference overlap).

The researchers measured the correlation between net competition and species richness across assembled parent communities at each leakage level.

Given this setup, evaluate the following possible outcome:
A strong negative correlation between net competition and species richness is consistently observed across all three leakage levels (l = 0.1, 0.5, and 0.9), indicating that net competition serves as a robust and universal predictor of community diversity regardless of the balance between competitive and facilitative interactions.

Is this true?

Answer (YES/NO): YES